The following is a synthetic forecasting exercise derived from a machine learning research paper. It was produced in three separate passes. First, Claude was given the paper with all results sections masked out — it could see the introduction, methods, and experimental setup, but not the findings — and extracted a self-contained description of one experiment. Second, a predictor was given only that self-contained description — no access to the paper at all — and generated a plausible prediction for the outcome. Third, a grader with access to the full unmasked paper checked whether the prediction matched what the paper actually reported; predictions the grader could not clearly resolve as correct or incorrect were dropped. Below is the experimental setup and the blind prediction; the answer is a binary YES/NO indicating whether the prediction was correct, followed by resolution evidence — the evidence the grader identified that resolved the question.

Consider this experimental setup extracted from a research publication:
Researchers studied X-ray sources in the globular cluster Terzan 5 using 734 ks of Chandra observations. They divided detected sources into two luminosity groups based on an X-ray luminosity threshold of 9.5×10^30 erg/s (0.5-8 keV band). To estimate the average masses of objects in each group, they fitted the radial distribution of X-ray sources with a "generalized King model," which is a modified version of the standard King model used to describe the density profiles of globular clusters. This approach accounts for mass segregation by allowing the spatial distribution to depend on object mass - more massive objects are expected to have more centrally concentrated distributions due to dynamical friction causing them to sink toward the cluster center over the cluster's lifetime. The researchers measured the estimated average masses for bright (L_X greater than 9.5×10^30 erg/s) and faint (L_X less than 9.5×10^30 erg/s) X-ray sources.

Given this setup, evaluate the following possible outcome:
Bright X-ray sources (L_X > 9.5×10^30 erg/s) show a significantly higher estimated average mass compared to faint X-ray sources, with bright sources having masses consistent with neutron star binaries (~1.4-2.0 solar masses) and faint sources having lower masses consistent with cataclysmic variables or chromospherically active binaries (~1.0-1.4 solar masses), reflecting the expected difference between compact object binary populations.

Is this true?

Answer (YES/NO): NO